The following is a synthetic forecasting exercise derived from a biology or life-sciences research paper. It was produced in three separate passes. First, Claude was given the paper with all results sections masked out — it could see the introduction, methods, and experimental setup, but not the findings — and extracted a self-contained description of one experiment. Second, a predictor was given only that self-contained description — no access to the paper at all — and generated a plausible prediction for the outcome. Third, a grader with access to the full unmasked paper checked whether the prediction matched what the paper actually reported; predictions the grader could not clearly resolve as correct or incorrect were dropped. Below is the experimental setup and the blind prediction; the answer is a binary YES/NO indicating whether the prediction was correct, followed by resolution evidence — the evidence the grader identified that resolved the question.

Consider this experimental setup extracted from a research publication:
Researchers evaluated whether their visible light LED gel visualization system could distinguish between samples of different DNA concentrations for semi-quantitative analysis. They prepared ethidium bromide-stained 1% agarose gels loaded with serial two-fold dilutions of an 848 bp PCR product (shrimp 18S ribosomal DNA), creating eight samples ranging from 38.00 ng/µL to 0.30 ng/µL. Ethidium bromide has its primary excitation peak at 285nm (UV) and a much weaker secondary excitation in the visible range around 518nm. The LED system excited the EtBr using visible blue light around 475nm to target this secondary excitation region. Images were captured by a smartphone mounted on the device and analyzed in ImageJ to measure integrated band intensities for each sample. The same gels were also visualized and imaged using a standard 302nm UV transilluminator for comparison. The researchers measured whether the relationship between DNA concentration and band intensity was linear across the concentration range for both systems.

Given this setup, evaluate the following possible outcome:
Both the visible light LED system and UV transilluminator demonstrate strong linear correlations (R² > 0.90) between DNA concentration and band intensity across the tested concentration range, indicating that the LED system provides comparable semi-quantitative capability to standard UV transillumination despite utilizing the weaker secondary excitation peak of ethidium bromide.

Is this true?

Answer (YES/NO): NO